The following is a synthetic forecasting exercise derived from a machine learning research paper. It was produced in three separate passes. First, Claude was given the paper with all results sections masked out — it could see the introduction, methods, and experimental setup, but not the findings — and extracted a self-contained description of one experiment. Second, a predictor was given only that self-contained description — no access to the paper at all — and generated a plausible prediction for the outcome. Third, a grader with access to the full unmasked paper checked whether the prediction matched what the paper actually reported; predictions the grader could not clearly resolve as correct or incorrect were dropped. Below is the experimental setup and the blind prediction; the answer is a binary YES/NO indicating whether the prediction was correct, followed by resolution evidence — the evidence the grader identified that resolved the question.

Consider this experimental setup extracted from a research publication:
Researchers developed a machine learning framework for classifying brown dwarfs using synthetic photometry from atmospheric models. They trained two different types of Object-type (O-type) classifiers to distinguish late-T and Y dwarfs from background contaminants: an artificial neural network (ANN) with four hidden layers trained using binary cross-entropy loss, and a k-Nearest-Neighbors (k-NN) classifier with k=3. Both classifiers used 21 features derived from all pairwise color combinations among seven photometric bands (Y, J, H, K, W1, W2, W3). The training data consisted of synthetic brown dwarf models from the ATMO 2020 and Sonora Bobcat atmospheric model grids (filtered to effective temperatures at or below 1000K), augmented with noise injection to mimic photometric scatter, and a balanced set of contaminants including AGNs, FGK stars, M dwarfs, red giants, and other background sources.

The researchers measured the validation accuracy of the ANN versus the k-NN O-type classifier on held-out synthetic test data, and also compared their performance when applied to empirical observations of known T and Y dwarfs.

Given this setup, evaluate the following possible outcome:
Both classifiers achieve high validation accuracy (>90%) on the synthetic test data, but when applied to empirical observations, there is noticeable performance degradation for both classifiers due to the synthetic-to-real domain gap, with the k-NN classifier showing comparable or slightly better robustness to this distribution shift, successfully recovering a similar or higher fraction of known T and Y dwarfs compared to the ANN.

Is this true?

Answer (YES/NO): NO